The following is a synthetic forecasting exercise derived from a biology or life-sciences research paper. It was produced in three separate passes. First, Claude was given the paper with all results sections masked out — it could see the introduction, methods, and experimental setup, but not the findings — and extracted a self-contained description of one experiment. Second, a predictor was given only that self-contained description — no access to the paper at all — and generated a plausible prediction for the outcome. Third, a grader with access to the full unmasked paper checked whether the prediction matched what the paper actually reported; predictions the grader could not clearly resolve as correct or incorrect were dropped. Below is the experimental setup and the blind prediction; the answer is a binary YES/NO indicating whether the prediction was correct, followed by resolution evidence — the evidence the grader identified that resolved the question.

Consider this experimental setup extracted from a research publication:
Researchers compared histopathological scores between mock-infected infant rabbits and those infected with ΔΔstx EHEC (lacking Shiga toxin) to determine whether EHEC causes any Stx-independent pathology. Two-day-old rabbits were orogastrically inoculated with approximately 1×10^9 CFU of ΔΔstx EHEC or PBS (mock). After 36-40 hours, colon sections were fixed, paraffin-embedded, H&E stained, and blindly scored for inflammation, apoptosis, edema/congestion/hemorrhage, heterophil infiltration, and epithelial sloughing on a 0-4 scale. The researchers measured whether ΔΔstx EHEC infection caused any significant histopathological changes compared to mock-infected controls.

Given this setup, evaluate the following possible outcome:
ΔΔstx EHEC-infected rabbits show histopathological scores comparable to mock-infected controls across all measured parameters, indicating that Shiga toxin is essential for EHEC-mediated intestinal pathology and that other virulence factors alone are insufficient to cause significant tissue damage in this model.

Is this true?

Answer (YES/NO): NO